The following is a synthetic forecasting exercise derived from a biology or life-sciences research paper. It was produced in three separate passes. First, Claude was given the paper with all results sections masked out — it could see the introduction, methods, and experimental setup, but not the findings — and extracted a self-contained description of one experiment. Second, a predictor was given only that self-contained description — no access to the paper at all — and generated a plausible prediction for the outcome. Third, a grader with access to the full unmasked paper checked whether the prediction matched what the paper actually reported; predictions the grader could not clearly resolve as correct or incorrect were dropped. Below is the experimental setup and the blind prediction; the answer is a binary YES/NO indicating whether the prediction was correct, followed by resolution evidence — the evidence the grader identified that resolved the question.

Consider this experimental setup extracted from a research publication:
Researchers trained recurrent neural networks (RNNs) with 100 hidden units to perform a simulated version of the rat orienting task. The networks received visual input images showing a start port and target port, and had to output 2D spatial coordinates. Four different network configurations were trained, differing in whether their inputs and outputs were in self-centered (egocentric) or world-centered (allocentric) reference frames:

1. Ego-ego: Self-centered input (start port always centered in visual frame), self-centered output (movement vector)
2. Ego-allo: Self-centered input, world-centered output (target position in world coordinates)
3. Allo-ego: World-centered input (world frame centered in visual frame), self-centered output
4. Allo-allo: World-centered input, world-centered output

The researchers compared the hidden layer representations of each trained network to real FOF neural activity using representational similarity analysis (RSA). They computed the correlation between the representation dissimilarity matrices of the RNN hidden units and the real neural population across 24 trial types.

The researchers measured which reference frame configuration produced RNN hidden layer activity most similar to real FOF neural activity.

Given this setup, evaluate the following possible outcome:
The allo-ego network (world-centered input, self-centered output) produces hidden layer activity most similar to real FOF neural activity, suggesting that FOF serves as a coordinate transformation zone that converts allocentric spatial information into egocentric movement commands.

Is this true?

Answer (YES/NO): NO